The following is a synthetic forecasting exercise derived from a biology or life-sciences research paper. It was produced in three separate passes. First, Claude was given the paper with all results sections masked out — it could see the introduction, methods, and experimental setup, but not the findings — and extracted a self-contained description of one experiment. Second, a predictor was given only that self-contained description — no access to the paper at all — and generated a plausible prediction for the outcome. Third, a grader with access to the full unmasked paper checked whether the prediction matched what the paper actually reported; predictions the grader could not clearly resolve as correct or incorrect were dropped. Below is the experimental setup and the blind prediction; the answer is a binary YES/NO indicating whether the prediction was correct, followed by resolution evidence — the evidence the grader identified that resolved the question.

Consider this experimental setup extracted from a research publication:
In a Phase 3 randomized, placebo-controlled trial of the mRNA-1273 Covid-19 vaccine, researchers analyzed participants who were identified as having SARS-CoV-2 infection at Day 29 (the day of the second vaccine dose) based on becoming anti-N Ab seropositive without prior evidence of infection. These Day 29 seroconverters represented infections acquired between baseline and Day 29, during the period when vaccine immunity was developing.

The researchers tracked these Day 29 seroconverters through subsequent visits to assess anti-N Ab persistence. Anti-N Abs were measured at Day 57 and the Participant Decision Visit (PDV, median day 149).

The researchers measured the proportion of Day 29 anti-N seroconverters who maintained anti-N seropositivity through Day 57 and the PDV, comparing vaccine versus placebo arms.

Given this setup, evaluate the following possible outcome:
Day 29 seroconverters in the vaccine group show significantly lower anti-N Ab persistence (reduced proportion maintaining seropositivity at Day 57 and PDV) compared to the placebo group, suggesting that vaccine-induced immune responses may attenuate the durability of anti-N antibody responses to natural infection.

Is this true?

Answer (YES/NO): NO